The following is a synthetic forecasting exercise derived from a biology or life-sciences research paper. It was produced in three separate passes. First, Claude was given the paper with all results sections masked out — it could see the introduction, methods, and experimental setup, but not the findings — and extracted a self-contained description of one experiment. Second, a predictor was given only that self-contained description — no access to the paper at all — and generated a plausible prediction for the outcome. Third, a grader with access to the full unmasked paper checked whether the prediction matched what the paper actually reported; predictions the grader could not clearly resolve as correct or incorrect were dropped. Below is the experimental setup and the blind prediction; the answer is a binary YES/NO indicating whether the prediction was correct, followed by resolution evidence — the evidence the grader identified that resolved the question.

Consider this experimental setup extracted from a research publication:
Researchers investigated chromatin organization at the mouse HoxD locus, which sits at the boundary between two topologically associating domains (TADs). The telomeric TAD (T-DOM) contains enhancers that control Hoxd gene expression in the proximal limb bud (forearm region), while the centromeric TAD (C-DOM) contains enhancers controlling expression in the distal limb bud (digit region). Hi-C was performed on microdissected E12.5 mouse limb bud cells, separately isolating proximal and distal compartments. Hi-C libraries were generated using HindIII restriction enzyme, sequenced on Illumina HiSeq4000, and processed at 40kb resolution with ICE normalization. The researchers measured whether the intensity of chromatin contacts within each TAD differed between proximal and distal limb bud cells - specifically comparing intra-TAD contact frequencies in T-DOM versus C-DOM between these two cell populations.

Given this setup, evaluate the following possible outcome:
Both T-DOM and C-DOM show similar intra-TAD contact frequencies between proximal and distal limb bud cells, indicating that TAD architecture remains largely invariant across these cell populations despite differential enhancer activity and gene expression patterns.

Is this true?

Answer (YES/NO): NO